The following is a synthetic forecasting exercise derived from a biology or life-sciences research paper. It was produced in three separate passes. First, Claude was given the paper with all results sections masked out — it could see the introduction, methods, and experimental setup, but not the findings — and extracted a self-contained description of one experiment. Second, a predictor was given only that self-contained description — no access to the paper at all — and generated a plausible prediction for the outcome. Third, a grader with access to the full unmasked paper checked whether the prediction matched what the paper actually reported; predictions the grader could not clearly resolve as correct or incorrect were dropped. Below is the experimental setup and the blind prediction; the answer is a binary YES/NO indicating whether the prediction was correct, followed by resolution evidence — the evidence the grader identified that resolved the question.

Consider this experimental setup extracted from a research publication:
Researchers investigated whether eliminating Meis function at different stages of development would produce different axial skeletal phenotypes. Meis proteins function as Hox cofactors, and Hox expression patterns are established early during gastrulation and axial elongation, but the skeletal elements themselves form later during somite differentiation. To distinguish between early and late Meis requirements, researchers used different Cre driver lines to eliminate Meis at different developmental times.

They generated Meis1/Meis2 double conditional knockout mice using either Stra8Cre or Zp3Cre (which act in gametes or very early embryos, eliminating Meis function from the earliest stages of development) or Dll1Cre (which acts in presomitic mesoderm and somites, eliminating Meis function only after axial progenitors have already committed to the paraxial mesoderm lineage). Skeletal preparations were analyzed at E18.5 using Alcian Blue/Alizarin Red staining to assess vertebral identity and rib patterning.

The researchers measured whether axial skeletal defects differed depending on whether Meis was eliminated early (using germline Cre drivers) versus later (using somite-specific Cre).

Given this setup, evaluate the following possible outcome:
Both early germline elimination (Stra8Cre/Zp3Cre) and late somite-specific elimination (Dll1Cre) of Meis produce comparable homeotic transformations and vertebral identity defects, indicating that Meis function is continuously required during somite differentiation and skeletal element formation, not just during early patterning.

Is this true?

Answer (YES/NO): NO